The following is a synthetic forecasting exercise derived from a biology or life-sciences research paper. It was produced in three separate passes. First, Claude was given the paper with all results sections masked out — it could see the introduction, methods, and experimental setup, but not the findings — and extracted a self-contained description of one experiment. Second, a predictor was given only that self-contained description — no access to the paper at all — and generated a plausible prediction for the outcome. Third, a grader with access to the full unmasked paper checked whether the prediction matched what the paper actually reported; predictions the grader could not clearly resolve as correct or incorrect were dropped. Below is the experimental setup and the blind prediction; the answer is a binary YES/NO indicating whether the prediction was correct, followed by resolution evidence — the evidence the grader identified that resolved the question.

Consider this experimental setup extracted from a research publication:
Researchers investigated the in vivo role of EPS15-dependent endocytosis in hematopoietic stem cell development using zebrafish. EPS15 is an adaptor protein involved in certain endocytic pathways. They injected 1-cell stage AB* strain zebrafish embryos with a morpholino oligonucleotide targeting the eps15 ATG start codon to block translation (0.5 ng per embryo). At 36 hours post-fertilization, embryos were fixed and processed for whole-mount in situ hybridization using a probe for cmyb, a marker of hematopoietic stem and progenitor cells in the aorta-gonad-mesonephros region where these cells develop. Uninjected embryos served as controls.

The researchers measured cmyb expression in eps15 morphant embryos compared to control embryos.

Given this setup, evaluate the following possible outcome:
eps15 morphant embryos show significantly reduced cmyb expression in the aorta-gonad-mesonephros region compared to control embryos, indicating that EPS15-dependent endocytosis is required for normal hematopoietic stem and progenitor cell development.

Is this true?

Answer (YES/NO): YES